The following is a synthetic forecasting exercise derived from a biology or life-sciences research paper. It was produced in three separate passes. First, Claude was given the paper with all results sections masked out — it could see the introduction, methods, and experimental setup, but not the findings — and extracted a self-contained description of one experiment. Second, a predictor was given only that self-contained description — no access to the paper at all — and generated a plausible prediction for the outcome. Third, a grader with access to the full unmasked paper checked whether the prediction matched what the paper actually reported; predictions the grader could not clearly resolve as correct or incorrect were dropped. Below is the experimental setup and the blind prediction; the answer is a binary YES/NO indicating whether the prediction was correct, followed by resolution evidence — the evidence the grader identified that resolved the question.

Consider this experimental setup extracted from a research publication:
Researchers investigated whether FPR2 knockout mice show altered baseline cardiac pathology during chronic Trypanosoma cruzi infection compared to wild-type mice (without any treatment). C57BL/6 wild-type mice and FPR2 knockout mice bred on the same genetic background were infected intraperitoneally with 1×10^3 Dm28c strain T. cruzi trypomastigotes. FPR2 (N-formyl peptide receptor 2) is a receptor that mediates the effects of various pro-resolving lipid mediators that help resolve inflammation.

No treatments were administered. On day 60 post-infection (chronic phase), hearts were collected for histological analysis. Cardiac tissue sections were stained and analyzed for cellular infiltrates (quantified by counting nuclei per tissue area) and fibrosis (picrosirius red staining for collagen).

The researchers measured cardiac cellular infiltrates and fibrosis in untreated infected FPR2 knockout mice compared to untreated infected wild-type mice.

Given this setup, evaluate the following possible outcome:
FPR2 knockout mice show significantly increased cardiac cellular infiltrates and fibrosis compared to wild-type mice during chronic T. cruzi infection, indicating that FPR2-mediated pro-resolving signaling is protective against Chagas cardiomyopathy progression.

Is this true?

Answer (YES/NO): NO